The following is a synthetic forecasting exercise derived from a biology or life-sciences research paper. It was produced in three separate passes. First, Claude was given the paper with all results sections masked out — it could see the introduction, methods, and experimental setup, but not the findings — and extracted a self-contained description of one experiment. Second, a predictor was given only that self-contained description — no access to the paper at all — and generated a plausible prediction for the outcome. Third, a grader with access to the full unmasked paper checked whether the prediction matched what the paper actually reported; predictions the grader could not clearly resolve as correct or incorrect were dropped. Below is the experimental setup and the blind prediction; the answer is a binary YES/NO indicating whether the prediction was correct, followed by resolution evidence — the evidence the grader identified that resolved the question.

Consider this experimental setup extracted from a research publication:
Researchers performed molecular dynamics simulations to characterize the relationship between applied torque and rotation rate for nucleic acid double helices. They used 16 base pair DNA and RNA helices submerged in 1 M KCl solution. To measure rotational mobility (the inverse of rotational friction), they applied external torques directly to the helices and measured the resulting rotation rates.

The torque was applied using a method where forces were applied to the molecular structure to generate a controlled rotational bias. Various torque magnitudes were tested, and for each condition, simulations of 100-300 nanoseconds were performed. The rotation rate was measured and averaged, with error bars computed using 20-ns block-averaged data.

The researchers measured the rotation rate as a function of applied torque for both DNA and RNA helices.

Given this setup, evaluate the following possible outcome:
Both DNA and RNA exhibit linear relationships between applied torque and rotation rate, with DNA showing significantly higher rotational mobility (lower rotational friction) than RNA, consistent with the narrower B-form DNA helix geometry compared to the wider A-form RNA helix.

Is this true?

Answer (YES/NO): NO